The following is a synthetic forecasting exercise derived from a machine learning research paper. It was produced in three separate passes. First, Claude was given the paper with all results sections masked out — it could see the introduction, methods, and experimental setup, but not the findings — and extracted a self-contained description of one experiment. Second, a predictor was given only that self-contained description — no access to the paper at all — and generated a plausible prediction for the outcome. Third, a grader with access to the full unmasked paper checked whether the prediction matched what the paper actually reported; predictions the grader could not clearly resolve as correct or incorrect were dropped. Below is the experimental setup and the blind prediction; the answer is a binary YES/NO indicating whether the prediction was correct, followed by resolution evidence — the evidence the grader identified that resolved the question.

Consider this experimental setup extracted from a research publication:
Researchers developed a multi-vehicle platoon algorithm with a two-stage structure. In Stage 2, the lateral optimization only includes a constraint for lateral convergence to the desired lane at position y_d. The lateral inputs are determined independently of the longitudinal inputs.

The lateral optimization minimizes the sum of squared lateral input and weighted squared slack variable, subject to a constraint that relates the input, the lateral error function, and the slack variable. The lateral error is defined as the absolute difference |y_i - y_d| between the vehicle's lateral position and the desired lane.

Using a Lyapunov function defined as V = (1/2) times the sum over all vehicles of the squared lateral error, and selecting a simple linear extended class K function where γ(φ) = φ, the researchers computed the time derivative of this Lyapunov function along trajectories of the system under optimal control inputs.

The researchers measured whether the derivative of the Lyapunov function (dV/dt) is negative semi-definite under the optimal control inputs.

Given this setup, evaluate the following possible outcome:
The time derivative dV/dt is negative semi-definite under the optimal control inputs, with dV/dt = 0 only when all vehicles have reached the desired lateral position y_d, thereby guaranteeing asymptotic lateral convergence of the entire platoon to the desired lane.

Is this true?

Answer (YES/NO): YES